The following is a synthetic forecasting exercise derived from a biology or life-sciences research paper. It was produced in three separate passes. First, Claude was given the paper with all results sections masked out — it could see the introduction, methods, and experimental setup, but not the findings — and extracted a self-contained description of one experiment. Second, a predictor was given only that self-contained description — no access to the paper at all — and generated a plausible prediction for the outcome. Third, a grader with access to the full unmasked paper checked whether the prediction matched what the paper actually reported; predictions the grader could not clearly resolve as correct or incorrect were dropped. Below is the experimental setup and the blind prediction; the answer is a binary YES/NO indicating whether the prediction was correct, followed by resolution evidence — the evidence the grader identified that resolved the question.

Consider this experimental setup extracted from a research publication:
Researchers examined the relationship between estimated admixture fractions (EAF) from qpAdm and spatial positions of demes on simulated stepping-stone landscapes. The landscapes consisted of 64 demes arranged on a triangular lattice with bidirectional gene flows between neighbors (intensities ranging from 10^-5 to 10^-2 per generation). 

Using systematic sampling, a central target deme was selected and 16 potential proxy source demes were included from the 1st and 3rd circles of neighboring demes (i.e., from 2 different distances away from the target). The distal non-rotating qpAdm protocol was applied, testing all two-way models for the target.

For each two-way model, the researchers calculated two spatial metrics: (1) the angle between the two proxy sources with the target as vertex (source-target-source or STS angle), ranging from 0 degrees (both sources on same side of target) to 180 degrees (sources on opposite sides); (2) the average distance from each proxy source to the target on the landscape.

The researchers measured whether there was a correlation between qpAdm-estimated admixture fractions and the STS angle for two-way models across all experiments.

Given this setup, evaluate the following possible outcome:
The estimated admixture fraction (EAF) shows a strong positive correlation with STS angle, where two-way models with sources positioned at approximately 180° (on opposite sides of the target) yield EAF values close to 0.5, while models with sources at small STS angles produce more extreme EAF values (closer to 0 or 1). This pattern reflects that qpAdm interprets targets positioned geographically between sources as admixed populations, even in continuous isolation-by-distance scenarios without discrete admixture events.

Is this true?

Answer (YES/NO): NO